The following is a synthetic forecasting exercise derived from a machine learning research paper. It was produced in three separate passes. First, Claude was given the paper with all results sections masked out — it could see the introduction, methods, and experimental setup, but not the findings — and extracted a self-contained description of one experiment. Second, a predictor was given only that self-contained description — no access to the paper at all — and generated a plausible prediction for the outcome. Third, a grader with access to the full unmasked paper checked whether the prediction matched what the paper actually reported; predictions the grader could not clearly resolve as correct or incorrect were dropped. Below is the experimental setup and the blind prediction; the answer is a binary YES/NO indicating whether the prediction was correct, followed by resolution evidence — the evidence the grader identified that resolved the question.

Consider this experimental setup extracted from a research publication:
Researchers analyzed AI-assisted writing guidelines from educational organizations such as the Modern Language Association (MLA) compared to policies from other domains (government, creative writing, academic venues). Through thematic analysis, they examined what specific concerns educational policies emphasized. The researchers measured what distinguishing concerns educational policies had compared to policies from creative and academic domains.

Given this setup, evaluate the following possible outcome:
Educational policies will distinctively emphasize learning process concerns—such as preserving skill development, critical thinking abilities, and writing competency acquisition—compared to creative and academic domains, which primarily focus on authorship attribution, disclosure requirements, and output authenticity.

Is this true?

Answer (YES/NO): NO